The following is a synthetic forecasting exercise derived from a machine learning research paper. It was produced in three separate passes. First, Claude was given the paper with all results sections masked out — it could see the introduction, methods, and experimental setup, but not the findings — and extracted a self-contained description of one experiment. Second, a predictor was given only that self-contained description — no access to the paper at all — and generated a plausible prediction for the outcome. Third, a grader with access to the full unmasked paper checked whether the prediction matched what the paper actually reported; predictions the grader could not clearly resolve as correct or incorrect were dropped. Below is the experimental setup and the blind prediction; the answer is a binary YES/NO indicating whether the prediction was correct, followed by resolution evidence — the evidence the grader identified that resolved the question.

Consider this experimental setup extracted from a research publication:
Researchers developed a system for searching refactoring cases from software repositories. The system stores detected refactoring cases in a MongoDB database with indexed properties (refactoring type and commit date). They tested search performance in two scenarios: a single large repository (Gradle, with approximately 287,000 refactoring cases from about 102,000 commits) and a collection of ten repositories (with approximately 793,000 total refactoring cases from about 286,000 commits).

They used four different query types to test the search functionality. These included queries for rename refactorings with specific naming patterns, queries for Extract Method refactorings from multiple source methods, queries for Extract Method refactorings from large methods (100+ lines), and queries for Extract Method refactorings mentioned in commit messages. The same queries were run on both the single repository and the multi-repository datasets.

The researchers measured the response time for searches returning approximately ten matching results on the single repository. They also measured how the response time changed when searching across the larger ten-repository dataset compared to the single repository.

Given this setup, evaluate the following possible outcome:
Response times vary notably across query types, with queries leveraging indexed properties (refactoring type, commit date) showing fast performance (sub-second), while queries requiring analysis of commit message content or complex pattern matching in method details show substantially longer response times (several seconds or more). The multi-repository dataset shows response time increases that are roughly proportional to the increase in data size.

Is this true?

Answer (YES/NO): NO